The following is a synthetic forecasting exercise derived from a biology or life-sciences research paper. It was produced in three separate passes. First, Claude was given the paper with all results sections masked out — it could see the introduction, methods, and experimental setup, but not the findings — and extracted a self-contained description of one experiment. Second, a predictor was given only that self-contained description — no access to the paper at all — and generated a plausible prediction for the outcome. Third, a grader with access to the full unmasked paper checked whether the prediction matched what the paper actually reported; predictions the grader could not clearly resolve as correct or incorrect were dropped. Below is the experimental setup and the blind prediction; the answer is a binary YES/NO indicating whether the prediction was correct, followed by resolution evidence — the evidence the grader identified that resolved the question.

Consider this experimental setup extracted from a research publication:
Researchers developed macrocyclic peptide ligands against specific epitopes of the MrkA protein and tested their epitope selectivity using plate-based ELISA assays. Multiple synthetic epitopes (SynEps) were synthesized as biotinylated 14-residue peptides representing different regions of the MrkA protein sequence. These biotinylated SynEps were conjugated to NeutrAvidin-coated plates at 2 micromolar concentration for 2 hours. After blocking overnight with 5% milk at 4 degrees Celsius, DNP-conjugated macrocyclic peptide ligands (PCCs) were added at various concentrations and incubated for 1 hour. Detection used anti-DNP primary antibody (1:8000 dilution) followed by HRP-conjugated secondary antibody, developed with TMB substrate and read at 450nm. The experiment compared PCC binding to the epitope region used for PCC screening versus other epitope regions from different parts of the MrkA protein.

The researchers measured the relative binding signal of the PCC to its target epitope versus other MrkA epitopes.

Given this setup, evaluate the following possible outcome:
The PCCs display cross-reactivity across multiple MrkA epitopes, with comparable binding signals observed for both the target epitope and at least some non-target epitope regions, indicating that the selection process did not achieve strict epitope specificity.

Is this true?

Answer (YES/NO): NO